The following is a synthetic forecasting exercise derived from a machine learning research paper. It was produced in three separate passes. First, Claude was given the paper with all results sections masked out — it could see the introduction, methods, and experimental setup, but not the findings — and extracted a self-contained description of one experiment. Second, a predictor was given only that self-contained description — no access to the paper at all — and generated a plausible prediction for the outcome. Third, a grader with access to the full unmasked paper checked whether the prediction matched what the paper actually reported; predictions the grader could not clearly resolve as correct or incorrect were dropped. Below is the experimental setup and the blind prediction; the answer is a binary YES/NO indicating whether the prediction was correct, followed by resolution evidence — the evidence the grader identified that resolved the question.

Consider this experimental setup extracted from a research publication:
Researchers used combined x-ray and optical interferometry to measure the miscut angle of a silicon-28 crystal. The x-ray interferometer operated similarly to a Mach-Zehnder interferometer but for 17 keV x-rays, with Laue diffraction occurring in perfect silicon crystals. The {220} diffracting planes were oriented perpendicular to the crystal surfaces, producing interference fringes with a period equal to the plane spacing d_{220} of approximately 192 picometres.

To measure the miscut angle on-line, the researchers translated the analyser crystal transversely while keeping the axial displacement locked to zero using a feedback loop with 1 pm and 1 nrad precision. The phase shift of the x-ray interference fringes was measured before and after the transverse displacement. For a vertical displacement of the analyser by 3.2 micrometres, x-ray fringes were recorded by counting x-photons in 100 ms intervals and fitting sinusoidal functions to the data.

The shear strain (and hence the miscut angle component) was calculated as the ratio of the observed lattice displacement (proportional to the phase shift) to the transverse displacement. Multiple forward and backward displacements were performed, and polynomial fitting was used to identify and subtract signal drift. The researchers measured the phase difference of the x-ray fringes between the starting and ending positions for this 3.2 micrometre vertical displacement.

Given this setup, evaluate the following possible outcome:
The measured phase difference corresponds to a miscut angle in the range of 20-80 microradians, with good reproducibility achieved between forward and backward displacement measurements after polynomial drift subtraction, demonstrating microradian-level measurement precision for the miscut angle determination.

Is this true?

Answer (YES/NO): NO